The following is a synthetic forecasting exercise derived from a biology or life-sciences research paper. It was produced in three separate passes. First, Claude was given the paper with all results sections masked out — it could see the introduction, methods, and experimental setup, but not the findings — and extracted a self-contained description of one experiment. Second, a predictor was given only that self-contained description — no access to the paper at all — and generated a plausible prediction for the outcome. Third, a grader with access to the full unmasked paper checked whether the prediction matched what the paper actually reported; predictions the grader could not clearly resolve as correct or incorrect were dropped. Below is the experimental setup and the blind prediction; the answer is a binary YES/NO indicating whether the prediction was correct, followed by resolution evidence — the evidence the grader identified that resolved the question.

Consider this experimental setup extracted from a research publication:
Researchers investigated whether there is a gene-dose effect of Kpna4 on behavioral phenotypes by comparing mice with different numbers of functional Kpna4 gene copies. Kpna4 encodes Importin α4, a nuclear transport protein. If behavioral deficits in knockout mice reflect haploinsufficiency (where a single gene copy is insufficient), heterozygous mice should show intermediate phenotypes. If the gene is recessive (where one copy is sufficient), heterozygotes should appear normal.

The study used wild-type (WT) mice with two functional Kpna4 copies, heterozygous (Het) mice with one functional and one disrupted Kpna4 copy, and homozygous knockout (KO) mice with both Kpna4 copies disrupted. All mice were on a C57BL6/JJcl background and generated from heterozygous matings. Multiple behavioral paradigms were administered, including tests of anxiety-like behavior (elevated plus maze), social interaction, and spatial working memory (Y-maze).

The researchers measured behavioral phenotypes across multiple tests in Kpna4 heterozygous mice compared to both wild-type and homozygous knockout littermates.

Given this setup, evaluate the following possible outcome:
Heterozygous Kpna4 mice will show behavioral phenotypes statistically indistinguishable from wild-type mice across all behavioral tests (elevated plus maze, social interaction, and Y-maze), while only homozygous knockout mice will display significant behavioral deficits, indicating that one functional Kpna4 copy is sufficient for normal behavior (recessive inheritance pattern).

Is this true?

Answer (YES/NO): NO